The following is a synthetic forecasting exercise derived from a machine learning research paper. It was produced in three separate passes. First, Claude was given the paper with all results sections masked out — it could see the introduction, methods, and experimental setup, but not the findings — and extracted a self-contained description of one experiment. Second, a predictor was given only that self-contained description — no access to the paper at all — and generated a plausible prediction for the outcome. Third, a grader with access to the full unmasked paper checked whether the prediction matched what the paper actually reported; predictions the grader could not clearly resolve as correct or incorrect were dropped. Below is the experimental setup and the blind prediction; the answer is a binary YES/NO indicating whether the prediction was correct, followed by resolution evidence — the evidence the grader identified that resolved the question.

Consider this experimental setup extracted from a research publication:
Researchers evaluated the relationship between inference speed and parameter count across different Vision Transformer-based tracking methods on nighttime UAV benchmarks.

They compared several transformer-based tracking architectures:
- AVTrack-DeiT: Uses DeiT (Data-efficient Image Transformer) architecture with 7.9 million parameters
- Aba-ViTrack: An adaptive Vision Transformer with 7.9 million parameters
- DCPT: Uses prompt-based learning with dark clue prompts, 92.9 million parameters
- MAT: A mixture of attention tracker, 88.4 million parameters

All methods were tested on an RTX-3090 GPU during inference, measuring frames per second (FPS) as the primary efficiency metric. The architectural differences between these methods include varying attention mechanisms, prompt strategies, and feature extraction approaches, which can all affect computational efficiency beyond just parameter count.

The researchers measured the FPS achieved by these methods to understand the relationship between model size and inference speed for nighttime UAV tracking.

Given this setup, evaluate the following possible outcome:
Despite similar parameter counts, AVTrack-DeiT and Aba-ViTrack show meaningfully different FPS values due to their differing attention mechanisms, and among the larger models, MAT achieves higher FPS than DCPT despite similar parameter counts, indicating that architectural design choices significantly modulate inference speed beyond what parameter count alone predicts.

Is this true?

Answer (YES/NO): YES